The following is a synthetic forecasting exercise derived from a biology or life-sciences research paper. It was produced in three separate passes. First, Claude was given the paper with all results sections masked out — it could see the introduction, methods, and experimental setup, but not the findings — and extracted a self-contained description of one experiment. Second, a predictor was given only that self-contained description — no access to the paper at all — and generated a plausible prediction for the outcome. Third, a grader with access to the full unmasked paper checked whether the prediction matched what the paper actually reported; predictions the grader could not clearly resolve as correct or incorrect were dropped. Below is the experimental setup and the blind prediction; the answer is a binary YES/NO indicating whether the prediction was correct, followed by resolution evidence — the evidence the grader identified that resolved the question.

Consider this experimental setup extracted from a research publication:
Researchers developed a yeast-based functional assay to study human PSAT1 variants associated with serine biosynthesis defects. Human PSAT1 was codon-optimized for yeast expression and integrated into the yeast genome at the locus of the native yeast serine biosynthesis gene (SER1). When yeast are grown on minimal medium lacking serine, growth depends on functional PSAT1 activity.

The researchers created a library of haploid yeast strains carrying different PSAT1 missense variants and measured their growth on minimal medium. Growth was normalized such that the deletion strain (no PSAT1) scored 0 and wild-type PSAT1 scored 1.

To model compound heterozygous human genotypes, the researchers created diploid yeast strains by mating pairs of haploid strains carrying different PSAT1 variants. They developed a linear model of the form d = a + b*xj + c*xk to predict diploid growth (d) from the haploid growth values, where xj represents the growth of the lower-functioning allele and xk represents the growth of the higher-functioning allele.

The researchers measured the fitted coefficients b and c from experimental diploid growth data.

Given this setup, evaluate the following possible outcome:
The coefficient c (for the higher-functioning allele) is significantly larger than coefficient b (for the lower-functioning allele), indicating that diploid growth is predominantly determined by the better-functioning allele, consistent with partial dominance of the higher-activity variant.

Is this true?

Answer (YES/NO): YES